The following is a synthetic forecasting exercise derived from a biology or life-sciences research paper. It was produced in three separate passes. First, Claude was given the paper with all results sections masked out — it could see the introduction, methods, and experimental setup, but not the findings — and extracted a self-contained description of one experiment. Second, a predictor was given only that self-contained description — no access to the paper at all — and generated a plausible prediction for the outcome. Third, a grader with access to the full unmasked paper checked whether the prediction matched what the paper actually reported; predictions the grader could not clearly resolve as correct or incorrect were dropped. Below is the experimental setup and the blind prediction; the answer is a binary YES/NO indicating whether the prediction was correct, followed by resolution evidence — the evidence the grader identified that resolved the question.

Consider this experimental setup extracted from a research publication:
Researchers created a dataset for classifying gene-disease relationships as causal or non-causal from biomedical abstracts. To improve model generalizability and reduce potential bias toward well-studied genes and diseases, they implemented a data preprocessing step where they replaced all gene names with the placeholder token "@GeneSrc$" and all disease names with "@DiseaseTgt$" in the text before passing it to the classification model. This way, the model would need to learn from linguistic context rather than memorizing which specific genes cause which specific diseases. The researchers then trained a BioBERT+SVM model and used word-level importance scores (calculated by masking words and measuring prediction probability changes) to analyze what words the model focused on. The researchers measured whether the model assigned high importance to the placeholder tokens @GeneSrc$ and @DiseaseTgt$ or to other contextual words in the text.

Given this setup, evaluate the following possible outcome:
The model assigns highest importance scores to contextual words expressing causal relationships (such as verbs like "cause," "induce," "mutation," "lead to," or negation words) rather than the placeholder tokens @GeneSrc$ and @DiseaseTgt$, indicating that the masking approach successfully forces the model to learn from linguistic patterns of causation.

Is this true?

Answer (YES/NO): YES